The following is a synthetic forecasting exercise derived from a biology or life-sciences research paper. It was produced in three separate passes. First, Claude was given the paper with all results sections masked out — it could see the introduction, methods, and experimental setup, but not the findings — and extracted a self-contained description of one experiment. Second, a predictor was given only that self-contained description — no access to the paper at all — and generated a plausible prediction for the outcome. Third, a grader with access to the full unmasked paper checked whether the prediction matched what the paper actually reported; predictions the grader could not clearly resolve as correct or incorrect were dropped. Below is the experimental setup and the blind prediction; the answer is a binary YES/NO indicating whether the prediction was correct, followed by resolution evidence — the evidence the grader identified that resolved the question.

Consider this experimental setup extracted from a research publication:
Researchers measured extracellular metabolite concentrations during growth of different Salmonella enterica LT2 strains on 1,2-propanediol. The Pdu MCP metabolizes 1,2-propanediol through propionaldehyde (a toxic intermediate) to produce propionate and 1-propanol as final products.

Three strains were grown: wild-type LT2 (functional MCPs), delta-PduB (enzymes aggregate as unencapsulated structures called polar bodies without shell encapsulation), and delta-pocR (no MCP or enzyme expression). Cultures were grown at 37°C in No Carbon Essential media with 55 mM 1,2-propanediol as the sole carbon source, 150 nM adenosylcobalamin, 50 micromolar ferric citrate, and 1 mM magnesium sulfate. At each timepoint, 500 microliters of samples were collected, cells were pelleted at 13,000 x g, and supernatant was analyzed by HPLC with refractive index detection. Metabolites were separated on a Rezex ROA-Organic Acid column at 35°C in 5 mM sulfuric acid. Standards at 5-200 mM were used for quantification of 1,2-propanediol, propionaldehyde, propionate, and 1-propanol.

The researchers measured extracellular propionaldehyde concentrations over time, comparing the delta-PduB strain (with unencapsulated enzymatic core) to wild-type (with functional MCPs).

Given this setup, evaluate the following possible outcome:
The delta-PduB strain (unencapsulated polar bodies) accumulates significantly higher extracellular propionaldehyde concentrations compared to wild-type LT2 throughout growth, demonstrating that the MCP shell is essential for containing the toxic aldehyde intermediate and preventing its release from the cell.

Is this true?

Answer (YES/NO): NO